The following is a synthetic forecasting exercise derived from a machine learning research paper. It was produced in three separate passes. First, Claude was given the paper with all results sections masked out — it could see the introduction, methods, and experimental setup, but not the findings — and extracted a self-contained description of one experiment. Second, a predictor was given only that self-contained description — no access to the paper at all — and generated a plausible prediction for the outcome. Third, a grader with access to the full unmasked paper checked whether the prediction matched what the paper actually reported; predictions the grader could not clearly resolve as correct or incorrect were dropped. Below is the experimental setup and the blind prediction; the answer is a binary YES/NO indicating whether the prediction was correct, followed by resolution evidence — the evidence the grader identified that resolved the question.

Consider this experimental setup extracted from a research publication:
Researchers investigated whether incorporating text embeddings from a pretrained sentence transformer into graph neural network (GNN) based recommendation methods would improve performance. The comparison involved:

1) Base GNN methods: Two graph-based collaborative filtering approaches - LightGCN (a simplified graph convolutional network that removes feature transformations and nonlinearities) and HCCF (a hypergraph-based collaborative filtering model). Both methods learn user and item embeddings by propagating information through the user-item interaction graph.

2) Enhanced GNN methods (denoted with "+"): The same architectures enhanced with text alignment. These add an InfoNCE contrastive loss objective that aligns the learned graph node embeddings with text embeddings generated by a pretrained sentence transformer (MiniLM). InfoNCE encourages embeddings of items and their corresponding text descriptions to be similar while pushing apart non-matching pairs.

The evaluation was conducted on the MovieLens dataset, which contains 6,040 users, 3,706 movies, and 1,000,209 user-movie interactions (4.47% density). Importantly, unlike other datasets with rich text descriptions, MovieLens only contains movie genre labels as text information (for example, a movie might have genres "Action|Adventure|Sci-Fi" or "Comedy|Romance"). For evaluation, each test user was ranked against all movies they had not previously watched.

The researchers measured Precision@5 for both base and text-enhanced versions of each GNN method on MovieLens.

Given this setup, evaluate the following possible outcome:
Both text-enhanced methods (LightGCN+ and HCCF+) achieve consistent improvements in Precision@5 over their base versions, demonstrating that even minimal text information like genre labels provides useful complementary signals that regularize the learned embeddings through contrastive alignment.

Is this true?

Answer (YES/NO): YES